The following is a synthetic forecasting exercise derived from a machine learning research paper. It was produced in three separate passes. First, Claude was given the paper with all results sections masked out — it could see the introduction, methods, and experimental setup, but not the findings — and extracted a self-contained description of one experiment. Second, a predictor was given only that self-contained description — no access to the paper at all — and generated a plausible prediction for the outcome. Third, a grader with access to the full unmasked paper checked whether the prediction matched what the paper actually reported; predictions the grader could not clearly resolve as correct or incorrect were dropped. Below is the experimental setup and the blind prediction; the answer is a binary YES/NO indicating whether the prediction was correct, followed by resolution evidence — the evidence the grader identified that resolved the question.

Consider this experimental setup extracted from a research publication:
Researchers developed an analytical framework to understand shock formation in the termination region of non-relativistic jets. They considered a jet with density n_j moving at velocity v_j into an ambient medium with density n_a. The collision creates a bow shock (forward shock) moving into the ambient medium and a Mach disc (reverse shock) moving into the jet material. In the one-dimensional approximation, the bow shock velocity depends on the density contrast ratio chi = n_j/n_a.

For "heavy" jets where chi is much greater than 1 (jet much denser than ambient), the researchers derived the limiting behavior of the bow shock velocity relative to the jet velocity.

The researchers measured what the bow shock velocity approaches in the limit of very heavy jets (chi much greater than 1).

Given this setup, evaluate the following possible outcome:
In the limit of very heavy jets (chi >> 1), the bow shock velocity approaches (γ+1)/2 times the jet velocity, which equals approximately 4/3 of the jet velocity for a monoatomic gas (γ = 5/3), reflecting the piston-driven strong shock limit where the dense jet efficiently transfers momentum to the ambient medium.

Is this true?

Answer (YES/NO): NO